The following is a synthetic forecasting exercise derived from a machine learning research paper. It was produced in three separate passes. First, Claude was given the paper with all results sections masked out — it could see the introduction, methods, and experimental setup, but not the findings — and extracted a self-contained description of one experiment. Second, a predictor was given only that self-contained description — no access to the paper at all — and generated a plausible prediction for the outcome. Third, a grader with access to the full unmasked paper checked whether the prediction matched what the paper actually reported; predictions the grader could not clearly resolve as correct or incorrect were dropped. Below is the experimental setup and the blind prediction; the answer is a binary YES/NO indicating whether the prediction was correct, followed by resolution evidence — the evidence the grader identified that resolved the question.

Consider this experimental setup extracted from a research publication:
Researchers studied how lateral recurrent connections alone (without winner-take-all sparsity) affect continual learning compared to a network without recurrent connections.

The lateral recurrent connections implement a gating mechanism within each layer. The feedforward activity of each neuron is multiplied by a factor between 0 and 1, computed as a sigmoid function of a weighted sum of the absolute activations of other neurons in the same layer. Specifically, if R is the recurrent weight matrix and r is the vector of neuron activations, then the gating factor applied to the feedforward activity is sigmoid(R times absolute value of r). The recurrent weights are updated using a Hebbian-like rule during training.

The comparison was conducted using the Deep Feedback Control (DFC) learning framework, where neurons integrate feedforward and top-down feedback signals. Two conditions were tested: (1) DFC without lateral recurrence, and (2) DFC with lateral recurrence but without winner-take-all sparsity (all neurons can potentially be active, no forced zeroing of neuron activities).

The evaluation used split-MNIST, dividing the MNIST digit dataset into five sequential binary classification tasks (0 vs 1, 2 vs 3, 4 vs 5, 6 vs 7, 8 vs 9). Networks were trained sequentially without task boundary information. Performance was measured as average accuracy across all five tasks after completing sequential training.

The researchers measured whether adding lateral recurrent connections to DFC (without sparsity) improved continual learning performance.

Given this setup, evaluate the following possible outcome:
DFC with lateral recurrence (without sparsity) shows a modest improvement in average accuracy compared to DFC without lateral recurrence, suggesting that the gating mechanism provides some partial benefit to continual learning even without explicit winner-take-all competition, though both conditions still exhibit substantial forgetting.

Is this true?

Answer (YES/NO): NO